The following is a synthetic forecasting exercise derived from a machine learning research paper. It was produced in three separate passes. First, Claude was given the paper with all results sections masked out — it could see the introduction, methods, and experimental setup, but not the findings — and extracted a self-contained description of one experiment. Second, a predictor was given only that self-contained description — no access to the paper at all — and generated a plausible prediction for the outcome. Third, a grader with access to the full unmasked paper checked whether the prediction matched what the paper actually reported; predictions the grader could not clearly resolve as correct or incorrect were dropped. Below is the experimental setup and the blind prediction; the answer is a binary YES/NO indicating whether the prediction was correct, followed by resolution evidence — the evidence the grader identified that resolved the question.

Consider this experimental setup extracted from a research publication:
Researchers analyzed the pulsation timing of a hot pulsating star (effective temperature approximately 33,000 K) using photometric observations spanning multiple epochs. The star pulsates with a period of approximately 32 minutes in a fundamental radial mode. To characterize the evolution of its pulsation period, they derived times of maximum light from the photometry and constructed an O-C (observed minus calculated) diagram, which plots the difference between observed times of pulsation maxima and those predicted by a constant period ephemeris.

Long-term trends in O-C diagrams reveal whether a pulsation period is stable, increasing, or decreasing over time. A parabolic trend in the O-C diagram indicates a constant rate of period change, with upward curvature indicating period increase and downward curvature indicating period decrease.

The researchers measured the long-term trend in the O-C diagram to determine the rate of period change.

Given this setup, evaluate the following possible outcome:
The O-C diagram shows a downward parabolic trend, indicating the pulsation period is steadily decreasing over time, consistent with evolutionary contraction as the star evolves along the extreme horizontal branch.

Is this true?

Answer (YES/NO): NO